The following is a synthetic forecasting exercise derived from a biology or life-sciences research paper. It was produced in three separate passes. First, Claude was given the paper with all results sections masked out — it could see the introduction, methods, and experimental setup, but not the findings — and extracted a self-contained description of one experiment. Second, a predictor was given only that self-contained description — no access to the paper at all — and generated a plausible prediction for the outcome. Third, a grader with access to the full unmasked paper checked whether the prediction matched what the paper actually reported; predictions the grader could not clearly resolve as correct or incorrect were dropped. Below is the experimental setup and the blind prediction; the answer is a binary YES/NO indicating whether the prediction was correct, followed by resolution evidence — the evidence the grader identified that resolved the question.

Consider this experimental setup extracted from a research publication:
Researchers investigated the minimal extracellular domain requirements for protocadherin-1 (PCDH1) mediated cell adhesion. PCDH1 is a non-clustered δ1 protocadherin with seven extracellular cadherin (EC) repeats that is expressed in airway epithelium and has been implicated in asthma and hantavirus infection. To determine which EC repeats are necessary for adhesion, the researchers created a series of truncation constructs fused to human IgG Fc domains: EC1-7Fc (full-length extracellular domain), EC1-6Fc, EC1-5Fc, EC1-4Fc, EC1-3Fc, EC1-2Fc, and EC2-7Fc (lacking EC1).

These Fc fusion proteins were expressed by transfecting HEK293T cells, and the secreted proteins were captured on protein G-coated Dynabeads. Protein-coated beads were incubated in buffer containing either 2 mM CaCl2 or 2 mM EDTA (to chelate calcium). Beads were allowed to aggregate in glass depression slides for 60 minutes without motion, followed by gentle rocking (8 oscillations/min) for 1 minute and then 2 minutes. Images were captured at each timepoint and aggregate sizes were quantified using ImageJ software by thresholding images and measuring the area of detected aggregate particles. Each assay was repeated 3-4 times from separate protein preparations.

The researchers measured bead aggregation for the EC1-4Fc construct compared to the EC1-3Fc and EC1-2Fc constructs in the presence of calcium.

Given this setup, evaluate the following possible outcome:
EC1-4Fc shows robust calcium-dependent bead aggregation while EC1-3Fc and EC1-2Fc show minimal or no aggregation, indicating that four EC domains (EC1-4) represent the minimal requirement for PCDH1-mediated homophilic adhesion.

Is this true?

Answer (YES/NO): YES